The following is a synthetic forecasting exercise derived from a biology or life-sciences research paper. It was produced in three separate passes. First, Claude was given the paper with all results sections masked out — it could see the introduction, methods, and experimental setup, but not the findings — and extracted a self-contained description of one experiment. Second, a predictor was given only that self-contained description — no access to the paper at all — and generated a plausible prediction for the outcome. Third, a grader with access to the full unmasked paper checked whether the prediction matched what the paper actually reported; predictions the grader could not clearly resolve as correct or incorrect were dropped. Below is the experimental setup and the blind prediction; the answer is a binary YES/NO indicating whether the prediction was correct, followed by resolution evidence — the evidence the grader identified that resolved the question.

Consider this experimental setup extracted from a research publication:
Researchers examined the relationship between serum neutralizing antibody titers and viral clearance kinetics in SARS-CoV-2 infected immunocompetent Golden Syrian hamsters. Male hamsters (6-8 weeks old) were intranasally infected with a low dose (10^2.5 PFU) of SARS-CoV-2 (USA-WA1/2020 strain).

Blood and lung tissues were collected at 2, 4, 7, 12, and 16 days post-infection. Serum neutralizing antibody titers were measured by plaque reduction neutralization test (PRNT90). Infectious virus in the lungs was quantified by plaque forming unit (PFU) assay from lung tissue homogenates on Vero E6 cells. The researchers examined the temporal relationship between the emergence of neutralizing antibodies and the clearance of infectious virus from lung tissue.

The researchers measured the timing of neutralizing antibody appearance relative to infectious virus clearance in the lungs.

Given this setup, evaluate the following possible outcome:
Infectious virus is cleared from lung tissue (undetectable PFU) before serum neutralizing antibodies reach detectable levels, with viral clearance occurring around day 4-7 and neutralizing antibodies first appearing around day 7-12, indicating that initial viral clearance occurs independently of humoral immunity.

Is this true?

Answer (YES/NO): NO